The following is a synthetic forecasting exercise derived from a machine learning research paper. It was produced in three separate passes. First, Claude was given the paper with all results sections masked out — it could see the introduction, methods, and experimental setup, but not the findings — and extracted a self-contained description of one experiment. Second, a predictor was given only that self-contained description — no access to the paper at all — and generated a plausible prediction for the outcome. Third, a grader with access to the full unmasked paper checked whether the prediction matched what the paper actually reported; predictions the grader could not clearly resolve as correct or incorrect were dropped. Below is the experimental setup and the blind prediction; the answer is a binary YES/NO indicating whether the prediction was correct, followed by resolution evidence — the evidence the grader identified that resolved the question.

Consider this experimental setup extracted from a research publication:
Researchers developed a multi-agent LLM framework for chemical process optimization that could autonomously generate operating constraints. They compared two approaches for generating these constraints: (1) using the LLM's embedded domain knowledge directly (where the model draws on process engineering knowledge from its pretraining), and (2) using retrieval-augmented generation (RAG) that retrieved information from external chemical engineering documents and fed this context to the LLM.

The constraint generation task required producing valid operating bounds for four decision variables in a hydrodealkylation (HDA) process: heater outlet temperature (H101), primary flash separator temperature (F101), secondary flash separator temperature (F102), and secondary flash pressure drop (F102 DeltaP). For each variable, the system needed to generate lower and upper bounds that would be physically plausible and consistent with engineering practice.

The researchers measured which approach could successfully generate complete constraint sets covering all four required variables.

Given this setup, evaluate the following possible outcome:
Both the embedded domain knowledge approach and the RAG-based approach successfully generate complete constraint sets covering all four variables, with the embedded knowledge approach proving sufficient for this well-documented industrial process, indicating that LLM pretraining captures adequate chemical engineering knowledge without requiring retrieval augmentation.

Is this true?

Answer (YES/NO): NO